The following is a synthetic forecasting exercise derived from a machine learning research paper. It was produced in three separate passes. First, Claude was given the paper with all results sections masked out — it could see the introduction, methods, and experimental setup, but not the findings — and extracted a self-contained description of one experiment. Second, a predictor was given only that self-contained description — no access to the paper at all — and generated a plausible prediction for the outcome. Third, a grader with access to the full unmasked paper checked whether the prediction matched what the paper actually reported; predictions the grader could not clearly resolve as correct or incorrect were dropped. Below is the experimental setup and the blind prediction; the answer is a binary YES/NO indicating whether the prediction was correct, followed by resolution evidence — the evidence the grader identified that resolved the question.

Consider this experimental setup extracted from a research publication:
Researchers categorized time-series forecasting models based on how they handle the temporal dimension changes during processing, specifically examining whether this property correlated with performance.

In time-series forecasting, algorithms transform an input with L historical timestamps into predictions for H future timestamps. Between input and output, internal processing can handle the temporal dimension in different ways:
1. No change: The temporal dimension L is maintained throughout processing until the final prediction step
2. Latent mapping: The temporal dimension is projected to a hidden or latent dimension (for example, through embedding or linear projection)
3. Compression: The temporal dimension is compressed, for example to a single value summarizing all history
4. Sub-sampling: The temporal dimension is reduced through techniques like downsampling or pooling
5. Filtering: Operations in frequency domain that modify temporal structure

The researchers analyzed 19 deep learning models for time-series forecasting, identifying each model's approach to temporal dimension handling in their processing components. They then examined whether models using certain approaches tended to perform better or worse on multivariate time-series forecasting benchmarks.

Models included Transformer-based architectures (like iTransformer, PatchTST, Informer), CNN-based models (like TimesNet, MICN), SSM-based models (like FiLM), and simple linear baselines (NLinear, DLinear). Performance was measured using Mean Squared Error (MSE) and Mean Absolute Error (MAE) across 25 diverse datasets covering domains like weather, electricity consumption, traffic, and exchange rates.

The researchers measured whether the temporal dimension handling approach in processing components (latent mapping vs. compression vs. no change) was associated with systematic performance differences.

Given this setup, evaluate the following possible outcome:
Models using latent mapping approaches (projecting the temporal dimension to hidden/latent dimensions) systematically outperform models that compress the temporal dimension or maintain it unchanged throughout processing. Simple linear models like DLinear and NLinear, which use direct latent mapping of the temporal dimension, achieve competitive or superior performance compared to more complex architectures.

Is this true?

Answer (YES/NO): NO